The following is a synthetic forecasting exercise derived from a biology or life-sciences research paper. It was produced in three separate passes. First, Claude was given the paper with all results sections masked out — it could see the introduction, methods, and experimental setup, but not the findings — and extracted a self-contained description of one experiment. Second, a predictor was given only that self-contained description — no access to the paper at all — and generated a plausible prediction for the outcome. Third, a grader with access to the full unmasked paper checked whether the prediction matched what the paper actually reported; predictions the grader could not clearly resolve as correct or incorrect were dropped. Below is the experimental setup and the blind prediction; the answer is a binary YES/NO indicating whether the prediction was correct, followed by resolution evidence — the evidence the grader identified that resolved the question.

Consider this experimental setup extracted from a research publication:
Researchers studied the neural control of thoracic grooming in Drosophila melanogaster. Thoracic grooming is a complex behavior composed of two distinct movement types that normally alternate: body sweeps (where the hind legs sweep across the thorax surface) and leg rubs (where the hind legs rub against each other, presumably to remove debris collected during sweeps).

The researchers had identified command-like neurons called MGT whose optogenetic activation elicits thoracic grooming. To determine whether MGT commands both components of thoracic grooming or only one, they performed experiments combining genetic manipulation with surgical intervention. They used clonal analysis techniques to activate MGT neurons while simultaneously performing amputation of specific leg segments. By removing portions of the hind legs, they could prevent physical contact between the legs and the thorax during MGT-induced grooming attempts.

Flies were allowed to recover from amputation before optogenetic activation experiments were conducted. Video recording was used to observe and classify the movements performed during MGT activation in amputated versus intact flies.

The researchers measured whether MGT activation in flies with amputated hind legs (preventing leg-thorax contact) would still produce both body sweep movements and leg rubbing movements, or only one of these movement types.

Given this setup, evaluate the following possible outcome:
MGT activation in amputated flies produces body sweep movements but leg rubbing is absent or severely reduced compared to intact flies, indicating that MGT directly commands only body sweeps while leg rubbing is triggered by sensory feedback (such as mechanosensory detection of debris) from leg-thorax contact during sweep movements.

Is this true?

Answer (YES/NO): YES